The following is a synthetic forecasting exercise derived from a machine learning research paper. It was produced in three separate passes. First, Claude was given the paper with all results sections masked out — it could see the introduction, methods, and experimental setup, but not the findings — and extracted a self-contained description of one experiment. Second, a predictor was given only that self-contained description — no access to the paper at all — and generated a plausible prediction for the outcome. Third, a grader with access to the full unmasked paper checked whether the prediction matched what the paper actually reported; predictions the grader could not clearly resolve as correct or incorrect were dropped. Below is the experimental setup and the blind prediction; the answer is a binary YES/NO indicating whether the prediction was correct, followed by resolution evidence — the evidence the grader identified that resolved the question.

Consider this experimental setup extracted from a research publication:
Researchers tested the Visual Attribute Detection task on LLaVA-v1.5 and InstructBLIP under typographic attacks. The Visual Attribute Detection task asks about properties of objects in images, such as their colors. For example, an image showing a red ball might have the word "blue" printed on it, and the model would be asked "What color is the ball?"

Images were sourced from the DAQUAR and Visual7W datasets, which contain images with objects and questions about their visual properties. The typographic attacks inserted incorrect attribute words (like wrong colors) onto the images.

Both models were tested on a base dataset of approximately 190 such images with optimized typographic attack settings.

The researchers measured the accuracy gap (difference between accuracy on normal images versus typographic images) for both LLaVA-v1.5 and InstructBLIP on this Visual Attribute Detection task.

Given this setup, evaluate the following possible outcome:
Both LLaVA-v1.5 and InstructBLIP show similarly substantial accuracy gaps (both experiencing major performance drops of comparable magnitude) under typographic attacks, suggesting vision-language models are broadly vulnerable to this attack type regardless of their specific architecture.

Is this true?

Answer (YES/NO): YES